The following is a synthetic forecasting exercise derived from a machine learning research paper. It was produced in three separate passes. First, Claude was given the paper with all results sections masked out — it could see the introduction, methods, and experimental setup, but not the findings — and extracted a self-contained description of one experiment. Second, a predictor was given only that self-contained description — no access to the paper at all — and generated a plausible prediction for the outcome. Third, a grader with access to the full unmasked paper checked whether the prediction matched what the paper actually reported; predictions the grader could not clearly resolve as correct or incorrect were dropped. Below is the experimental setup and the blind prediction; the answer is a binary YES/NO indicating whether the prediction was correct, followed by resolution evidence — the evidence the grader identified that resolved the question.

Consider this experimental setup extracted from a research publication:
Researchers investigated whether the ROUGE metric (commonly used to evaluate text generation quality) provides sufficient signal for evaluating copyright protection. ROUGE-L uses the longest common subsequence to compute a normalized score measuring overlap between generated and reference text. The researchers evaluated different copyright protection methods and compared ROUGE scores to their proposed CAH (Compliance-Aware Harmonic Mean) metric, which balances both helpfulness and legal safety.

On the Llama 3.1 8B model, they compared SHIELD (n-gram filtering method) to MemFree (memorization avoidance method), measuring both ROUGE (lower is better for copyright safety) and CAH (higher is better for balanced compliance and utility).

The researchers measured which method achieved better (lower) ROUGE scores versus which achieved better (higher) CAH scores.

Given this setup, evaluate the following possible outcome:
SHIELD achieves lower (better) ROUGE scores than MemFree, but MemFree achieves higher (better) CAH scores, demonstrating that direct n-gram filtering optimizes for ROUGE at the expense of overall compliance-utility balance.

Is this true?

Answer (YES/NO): YES